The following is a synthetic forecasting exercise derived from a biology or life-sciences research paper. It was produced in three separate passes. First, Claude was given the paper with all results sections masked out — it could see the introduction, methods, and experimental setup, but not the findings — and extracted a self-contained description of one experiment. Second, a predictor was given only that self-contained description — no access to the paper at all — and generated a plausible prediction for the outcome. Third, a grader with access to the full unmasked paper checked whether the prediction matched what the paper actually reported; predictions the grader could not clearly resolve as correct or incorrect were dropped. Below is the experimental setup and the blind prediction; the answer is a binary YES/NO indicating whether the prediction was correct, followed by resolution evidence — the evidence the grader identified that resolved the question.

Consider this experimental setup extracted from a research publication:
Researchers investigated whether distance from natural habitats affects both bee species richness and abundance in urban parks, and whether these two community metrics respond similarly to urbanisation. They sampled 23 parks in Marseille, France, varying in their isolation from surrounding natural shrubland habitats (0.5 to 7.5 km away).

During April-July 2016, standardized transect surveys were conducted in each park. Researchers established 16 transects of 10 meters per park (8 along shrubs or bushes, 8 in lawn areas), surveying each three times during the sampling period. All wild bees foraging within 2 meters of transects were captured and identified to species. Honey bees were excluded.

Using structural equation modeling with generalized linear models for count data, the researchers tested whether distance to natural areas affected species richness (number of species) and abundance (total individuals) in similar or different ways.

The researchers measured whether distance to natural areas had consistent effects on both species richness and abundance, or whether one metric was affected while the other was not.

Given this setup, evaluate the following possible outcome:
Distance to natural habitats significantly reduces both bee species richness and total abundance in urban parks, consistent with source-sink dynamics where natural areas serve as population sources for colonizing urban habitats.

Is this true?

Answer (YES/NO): NO